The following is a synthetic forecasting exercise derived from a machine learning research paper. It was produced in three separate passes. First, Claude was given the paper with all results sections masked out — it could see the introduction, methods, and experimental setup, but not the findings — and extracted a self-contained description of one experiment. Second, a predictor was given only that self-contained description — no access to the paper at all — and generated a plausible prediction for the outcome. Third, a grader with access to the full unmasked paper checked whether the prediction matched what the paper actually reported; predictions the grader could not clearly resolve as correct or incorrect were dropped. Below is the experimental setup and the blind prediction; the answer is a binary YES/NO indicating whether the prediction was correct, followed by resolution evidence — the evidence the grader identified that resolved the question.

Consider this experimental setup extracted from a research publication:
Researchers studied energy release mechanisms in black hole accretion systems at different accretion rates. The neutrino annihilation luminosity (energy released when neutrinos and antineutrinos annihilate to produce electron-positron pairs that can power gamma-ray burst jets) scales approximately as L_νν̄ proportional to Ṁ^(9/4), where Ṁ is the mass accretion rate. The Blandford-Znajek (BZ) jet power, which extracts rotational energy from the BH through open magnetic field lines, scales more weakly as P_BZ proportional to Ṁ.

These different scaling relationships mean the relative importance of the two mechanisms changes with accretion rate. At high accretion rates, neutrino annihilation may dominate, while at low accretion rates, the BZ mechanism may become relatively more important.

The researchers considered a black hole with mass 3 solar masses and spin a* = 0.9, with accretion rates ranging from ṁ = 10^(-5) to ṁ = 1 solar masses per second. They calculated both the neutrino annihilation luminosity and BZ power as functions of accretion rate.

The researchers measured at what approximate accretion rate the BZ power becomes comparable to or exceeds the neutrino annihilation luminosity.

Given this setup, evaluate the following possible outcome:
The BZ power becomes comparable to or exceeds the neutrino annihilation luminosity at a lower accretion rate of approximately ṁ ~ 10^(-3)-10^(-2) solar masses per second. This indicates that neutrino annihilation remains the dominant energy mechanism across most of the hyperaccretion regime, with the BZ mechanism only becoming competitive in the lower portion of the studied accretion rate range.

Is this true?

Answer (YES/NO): YES